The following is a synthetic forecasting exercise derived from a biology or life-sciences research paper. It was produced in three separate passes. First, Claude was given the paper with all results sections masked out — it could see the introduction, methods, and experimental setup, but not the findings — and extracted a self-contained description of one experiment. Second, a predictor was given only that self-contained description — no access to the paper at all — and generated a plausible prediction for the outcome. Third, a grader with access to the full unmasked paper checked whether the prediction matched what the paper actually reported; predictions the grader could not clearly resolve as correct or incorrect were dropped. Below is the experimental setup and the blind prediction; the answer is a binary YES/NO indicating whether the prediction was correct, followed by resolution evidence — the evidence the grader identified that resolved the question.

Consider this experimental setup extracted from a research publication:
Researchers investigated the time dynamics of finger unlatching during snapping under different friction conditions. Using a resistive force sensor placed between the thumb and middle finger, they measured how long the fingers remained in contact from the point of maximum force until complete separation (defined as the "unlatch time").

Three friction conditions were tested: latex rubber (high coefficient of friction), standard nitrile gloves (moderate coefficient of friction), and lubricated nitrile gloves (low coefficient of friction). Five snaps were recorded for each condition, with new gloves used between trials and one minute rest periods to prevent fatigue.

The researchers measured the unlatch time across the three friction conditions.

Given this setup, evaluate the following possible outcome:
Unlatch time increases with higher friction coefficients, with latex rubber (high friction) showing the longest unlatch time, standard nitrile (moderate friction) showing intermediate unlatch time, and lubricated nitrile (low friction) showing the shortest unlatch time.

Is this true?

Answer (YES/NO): YES